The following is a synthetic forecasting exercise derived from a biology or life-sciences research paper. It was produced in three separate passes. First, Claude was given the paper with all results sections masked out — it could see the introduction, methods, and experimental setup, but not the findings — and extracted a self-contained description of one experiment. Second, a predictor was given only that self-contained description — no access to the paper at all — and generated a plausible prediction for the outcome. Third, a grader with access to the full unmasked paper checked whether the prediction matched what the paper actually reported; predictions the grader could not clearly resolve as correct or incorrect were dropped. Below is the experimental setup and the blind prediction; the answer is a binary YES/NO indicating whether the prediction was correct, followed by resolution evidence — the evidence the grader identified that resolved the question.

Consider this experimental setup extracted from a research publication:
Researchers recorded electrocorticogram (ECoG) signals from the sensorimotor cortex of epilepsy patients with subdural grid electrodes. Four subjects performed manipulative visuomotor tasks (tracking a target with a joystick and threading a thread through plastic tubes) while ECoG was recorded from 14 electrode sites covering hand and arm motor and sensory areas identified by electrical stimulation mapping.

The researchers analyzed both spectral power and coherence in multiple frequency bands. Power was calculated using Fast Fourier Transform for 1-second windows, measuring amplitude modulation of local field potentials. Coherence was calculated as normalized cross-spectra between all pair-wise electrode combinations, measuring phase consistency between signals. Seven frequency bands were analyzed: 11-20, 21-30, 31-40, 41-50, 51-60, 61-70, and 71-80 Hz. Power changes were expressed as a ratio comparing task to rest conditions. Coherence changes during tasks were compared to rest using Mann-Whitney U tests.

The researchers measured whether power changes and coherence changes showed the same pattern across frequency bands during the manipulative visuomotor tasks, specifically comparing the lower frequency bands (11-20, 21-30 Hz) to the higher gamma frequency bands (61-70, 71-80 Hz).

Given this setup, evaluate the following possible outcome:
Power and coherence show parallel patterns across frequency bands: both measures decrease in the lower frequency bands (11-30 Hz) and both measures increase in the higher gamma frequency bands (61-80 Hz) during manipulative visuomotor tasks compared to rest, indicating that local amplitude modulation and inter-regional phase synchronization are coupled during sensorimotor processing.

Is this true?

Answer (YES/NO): NO